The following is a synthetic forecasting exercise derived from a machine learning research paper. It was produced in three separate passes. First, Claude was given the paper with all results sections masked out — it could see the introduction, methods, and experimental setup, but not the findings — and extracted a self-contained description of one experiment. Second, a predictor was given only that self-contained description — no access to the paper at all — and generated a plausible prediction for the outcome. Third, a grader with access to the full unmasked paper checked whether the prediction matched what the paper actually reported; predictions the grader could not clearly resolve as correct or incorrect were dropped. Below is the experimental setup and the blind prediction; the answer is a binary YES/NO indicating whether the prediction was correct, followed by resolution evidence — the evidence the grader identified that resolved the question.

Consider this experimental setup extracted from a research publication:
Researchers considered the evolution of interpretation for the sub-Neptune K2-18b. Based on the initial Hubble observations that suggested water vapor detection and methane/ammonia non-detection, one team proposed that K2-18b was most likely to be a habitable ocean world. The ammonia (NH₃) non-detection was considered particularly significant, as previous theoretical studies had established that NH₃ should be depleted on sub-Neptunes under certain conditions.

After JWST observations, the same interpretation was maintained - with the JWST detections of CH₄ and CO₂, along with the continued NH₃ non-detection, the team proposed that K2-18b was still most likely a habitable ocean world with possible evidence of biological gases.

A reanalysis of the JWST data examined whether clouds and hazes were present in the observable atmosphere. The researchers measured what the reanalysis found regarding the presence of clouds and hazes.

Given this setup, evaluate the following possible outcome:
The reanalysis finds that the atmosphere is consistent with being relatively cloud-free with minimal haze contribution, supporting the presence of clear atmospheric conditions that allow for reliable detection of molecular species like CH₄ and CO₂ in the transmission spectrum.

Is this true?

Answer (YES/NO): YES